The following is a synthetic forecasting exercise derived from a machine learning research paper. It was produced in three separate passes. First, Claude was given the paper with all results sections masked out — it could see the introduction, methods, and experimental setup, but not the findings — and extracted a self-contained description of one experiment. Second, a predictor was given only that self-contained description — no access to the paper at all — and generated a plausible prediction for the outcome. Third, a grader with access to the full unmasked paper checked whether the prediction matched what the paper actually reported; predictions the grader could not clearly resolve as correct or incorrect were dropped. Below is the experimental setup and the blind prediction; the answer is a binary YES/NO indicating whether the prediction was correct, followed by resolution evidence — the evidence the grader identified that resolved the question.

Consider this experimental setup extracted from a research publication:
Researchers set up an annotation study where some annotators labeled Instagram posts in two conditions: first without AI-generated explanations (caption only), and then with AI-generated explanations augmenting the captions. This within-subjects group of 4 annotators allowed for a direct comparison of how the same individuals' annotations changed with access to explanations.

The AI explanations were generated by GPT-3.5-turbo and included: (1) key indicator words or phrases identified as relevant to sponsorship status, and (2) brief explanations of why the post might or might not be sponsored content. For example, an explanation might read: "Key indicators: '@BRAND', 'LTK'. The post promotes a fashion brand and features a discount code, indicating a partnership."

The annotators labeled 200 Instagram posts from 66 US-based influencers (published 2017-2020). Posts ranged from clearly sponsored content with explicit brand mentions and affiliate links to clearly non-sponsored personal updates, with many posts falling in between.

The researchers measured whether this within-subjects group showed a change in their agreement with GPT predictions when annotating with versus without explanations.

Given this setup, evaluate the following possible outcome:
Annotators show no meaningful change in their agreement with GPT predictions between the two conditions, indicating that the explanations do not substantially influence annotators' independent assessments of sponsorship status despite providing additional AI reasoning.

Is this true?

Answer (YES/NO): NO